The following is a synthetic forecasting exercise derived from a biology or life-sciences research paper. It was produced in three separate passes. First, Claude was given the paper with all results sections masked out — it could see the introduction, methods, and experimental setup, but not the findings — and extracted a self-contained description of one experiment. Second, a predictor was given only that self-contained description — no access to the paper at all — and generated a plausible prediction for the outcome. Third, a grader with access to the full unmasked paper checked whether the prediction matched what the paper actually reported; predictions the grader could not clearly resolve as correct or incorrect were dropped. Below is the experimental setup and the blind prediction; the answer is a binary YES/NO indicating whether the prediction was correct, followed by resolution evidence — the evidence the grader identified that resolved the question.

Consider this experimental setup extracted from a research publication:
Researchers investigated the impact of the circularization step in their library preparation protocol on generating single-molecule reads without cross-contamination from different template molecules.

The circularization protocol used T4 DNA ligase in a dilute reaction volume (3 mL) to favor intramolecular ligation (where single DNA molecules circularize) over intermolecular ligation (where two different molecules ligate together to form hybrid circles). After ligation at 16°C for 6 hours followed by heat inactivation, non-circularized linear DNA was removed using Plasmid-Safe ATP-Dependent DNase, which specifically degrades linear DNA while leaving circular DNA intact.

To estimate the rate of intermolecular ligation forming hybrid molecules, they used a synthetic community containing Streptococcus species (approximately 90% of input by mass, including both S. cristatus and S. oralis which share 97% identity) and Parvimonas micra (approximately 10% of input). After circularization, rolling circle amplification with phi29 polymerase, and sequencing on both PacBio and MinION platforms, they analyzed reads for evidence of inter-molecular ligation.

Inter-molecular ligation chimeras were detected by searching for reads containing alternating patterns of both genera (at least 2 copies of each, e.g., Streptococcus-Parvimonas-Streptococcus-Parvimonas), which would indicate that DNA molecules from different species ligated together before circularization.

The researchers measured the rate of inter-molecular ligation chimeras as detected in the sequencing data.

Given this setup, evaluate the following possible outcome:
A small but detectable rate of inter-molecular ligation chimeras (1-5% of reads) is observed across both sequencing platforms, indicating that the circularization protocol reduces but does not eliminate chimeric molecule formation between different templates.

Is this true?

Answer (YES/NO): NO